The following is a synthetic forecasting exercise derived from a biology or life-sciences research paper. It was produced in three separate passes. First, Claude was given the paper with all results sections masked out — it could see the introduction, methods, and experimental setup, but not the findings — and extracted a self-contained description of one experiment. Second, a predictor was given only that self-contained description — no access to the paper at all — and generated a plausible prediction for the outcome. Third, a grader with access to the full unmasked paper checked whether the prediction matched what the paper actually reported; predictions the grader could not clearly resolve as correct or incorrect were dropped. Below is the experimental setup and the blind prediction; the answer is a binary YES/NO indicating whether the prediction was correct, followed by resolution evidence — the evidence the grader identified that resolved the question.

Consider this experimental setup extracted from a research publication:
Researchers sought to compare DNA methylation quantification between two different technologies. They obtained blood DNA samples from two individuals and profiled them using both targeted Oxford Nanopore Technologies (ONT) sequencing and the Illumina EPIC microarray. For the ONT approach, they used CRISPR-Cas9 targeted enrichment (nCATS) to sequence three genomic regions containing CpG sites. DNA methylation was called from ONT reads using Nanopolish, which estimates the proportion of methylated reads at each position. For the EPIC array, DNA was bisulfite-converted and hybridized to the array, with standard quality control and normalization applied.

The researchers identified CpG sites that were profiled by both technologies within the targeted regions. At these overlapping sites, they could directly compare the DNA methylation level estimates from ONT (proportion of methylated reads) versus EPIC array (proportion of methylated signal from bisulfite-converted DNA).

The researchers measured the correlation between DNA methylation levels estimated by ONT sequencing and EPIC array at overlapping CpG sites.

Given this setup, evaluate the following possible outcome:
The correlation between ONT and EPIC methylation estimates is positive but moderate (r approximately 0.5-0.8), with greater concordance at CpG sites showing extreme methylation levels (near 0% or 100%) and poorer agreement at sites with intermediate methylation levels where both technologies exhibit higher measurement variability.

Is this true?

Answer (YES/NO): NO